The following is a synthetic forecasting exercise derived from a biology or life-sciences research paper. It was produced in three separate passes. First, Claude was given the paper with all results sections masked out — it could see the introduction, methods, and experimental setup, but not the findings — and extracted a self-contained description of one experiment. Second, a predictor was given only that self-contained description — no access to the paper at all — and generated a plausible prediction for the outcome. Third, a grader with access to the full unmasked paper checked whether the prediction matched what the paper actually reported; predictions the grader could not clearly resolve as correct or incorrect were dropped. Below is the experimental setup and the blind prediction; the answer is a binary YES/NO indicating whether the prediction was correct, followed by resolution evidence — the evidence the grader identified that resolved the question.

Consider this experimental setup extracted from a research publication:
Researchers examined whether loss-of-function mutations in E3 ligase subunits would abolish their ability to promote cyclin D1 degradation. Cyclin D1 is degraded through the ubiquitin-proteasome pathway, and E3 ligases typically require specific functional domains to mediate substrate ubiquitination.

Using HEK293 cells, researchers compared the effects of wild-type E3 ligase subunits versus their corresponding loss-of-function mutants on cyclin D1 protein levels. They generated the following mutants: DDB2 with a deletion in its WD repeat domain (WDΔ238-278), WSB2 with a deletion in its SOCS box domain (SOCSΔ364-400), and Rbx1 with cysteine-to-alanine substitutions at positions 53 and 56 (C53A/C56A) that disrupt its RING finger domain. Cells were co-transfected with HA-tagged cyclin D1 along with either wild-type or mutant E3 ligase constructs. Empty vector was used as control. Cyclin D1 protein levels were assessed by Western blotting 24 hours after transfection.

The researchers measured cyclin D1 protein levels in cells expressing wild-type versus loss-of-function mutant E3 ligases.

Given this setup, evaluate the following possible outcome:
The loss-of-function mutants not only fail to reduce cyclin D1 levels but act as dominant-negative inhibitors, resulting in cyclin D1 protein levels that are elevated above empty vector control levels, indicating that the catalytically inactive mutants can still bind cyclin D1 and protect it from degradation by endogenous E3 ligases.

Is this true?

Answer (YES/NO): NO